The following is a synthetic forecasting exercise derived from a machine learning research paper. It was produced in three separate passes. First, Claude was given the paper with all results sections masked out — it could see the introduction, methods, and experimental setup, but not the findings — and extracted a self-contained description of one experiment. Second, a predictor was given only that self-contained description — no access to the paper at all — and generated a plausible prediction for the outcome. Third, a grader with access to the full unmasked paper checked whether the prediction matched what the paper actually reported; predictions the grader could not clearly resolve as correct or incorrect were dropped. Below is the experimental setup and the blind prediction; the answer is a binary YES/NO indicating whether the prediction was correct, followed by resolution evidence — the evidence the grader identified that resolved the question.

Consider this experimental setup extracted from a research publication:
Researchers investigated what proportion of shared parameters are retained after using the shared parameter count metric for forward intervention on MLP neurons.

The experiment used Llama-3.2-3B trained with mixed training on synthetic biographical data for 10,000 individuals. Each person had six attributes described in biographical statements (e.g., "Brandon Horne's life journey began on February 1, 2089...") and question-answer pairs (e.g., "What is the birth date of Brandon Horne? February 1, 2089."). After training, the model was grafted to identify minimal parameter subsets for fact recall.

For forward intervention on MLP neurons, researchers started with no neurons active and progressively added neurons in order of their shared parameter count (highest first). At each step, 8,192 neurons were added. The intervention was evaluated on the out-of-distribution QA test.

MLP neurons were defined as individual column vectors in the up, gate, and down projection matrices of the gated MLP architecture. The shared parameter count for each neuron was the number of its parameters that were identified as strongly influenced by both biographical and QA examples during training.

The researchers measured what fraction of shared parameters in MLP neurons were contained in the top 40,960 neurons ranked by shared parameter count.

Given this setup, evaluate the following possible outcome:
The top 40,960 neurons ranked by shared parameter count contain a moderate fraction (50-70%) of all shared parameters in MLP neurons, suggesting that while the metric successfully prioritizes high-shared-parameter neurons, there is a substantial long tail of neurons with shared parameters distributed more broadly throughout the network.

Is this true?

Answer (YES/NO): NO